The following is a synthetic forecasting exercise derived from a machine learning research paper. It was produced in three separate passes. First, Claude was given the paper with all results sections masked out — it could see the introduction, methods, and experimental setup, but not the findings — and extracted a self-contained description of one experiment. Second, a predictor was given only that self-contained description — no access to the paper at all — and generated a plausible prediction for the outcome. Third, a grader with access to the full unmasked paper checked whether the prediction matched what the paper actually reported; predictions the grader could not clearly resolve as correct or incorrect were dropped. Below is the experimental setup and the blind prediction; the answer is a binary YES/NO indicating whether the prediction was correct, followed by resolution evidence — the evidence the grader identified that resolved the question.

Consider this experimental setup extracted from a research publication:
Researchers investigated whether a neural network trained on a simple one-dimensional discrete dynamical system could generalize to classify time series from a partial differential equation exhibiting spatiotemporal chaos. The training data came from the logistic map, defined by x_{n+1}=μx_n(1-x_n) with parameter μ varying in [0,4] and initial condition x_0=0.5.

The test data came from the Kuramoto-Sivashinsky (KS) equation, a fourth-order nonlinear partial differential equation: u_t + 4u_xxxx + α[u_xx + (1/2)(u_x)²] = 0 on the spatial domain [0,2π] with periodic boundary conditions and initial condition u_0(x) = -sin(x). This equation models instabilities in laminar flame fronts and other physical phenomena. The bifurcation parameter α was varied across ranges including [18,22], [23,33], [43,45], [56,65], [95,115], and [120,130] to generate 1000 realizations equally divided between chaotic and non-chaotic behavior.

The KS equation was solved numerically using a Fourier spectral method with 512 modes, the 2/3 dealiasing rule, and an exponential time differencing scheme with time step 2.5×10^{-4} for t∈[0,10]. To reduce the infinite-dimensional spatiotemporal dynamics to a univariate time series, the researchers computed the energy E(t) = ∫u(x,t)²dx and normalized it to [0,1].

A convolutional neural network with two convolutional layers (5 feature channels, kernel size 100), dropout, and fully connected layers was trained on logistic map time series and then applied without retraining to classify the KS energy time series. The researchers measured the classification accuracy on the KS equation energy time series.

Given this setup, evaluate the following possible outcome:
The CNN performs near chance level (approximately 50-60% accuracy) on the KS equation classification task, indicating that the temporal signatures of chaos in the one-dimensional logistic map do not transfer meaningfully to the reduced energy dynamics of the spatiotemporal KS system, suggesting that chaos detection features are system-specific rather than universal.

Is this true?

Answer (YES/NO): NO